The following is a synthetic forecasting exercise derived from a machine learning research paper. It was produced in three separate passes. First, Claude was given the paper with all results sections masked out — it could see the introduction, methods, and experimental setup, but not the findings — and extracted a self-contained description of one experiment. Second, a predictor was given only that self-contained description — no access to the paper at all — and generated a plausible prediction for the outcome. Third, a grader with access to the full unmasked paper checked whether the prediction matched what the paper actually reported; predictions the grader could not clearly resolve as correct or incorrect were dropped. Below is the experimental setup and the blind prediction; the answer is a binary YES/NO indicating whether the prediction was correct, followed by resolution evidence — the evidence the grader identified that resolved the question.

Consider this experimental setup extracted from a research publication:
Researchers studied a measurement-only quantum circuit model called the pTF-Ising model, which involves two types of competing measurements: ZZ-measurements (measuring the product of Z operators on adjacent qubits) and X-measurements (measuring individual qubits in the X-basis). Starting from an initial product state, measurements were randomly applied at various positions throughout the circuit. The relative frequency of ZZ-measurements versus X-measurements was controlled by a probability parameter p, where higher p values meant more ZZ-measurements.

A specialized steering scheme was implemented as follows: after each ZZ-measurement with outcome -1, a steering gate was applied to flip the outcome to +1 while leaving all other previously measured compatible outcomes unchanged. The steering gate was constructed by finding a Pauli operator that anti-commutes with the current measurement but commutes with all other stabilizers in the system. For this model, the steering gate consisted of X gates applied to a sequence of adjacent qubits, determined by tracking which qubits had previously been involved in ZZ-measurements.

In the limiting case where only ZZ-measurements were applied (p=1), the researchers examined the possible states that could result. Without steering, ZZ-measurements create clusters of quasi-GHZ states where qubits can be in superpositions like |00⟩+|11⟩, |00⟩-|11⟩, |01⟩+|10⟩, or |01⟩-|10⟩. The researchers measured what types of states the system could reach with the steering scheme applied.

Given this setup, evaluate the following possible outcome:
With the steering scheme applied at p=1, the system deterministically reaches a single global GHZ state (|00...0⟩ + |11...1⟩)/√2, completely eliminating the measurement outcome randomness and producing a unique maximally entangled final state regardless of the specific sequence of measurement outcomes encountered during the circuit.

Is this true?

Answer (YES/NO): NO